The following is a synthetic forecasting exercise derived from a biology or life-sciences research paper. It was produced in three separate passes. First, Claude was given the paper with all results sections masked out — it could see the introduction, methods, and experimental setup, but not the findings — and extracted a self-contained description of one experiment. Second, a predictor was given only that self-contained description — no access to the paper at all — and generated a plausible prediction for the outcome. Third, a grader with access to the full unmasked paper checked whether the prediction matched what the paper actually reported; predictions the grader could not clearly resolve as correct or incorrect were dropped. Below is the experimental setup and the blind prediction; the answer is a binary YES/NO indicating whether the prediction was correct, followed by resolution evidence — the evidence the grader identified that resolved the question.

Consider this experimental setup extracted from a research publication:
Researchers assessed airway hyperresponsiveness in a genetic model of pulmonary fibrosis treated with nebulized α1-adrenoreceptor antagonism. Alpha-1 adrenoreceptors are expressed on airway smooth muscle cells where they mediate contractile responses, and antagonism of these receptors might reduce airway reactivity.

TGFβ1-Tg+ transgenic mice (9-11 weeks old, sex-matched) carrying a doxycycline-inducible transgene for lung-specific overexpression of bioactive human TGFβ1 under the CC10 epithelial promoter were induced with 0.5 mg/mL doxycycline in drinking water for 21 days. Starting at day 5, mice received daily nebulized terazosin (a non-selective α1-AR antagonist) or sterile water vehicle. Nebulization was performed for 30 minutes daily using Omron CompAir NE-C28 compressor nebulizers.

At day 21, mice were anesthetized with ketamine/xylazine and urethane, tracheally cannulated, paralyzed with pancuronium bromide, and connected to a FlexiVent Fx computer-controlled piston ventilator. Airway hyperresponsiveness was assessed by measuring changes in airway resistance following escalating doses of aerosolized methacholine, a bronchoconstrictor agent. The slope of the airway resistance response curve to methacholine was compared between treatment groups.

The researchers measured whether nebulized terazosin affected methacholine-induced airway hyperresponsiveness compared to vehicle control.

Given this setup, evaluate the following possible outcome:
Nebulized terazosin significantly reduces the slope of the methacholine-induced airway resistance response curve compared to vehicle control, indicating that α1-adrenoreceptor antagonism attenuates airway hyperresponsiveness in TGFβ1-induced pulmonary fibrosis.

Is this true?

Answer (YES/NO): NO